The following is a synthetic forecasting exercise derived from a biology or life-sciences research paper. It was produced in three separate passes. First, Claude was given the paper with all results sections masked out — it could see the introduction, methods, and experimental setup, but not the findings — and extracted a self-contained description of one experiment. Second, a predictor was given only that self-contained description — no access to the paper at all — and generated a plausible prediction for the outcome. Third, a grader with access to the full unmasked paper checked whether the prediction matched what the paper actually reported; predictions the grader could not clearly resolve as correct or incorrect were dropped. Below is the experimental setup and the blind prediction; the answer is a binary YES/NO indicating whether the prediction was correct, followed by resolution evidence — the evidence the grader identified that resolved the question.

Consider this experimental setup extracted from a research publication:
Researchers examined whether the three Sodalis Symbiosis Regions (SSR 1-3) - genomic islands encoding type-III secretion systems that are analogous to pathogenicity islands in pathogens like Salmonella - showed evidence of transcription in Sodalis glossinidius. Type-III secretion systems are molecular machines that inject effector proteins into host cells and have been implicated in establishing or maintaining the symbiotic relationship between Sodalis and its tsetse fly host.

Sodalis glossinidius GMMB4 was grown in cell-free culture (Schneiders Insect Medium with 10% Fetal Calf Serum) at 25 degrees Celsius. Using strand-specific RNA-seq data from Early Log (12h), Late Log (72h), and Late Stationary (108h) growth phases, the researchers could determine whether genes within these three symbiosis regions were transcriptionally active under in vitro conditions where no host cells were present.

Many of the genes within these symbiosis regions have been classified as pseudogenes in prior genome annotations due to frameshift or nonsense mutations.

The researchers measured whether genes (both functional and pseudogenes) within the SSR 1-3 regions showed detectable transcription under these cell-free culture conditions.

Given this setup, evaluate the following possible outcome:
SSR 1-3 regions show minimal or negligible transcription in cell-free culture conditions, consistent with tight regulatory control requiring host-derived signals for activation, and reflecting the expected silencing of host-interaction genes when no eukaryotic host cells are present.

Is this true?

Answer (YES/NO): NO